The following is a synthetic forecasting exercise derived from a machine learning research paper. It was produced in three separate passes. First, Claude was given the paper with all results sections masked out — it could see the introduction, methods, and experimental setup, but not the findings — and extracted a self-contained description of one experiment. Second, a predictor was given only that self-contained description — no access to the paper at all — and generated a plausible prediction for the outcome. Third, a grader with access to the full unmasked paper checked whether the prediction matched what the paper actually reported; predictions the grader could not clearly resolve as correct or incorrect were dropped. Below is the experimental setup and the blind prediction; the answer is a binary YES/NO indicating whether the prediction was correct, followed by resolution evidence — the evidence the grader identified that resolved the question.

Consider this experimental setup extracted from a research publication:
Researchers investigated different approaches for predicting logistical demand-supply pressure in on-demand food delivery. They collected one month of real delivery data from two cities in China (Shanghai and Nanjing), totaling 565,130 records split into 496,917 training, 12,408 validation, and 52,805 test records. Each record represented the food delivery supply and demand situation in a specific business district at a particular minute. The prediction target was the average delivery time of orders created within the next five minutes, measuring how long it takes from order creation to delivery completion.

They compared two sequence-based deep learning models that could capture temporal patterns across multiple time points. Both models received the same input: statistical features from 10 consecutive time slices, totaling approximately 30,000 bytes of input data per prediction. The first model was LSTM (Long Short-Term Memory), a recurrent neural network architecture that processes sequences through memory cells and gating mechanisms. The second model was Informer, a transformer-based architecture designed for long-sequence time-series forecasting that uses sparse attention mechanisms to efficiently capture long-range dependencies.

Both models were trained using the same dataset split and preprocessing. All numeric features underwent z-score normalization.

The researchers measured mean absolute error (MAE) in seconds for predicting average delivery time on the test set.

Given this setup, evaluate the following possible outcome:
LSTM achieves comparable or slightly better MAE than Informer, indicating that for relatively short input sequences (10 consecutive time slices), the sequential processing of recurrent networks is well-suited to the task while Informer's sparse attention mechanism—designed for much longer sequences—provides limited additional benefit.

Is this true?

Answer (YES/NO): NO